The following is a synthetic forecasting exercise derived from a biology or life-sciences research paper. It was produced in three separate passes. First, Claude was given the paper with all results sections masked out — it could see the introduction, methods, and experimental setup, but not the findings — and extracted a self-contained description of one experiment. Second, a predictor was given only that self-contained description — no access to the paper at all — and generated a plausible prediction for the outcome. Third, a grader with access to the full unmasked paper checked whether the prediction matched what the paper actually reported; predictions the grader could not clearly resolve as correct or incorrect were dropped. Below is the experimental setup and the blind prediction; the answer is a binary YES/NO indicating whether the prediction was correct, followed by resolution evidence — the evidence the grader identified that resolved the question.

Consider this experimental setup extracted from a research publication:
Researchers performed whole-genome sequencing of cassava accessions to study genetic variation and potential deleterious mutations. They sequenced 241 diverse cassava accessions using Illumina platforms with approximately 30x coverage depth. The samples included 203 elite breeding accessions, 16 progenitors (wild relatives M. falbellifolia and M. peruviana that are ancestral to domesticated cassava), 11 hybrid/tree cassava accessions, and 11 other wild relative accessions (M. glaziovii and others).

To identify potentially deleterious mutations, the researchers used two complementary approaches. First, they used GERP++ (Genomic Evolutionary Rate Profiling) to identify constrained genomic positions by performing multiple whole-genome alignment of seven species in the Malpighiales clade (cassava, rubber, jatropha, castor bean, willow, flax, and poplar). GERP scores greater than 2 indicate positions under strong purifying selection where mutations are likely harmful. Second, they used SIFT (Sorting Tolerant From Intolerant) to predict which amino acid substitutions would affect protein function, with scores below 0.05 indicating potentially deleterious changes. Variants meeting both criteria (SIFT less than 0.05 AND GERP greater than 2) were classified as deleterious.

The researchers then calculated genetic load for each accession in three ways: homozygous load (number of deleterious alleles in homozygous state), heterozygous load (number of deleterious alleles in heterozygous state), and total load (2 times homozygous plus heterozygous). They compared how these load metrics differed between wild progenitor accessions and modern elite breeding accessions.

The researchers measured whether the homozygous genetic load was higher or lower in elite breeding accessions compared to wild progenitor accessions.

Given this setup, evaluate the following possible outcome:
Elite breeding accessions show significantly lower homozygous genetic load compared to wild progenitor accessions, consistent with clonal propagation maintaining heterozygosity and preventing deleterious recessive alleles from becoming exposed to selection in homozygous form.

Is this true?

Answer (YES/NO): YES